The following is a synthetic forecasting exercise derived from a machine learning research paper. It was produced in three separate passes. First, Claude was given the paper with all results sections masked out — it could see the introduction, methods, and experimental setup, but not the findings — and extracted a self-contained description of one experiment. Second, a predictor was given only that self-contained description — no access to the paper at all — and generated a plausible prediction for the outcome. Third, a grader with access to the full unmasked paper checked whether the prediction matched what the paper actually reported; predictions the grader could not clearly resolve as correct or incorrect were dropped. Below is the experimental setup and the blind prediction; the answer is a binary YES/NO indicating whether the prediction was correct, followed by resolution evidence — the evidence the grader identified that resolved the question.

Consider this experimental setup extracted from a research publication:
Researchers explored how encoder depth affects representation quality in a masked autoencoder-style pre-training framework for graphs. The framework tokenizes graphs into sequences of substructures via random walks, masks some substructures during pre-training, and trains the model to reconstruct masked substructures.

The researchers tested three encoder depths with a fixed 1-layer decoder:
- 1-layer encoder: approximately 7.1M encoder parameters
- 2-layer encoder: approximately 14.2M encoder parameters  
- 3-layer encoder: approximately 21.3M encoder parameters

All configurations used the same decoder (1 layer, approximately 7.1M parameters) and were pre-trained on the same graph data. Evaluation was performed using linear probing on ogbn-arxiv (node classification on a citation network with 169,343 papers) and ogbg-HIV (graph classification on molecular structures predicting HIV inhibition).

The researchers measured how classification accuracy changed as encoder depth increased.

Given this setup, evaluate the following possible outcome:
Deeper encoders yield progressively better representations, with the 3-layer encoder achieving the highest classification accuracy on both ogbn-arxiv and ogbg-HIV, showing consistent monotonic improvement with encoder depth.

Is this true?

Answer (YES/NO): YES